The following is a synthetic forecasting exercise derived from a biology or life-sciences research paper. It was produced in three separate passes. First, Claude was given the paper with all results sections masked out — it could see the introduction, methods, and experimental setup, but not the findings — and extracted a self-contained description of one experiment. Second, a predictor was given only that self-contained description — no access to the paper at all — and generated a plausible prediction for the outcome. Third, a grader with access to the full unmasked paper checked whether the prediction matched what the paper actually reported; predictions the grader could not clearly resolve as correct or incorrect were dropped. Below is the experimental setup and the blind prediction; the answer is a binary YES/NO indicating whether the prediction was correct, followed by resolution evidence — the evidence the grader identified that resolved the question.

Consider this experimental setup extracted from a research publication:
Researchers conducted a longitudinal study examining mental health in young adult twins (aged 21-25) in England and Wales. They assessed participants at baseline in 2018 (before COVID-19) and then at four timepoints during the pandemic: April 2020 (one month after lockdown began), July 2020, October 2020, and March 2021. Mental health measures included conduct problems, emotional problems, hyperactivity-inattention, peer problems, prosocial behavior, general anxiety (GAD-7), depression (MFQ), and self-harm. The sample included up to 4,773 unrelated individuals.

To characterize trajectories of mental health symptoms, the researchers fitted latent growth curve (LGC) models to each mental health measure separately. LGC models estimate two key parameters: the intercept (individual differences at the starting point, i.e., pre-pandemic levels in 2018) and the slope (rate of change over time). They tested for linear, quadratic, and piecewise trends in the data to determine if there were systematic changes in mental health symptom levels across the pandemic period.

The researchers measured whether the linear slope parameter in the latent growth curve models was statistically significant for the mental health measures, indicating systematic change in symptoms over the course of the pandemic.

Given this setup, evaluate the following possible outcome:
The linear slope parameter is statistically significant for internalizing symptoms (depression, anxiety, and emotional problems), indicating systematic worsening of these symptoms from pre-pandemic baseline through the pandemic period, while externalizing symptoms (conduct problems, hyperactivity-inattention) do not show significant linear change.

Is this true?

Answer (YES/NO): NO